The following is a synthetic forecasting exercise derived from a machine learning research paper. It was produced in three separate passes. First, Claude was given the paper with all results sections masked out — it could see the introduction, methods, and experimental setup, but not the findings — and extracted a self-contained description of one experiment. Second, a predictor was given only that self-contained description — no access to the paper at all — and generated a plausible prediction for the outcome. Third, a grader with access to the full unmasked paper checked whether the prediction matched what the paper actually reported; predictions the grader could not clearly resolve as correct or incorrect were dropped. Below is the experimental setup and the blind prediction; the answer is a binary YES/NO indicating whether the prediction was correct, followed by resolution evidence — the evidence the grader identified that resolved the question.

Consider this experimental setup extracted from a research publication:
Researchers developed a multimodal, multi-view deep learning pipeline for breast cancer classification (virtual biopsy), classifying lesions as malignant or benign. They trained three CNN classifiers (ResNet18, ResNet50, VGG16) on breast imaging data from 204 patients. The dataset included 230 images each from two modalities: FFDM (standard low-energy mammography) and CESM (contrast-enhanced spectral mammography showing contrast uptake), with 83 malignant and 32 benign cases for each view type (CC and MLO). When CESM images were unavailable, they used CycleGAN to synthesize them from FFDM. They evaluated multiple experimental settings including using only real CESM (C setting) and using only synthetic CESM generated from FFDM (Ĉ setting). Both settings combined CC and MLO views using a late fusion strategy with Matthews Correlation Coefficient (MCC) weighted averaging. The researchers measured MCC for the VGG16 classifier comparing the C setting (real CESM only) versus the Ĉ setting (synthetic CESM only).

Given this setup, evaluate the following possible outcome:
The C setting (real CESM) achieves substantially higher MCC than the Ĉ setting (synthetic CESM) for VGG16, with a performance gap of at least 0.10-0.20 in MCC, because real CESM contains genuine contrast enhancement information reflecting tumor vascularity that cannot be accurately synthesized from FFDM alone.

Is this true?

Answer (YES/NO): YES